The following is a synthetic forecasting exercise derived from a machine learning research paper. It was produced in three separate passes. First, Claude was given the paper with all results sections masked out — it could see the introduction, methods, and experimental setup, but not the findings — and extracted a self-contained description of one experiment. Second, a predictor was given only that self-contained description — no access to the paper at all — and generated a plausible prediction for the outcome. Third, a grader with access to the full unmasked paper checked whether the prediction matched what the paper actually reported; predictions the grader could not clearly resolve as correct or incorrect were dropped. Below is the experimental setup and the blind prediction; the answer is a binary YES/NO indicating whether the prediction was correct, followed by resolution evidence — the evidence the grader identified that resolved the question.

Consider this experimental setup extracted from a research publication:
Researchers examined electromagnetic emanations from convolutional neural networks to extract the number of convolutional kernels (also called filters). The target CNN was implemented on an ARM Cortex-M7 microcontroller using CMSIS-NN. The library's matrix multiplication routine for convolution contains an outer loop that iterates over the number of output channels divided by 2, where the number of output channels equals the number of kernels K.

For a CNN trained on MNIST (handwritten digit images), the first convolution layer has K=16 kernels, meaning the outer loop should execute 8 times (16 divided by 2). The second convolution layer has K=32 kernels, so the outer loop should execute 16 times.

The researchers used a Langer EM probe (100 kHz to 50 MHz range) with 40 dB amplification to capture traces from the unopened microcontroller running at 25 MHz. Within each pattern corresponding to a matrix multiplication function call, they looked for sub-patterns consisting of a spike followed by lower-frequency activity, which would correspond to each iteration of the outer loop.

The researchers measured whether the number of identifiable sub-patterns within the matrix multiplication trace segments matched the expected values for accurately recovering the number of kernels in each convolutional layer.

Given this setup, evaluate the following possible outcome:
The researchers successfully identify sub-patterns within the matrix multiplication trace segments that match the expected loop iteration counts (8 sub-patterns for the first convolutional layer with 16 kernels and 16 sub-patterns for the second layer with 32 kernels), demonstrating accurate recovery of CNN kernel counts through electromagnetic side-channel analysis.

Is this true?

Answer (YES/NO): YES